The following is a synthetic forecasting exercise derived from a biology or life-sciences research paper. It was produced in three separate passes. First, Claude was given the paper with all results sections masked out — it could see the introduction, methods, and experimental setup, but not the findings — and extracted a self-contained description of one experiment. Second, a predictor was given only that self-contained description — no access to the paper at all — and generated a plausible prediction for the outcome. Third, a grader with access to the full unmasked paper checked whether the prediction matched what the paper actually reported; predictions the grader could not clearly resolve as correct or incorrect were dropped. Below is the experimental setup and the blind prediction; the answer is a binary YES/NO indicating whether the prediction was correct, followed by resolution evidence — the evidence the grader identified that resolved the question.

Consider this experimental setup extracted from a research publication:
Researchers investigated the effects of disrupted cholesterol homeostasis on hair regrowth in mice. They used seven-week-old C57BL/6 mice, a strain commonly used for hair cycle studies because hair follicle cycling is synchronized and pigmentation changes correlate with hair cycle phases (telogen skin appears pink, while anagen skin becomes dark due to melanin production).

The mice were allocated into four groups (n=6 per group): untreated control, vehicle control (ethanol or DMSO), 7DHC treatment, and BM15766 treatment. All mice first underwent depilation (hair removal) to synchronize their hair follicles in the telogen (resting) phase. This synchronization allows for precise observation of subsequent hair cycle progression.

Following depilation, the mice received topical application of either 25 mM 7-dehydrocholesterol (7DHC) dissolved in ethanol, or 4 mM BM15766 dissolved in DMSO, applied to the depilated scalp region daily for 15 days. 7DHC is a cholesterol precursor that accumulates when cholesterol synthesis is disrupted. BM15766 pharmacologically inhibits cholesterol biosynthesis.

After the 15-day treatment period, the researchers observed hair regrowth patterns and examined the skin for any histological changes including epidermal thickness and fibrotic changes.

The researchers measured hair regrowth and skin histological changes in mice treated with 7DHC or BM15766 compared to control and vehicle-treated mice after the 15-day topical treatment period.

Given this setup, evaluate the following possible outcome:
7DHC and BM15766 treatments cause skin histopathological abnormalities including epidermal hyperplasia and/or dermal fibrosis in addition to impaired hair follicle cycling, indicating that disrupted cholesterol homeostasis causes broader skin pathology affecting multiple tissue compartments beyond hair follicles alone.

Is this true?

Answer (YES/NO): YES